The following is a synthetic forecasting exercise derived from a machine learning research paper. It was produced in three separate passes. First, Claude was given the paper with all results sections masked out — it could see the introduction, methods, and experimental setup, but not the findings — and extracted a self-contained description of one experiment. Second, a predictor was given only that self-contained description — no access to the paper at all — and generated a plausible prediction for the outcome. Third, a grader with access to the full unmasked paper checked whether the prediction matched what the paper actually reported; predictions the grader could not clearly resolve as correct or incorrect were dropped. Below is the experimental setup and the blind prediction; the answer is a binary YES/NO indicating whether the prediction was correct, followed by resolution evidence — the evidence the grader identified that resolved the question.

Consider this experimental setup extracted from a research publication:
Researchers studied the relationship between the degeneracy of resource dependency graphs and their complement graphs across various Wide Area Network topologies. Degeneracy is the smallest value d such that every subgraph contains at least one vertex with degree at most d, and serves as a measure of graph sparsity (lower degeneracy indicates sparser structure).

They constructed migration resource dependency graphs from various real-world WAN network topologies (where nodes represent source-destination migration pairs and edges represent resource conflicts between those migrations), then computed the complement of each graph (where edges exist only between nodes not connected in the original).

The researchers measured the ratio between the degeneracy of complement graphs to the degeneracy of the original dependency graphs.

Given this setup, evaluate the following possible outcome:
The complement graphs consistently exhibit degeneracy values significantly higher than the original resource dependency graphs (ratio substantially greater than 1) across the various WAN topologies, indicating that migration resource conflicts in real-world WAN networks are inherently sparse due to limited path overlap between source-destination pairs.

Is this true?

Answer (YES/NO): YES